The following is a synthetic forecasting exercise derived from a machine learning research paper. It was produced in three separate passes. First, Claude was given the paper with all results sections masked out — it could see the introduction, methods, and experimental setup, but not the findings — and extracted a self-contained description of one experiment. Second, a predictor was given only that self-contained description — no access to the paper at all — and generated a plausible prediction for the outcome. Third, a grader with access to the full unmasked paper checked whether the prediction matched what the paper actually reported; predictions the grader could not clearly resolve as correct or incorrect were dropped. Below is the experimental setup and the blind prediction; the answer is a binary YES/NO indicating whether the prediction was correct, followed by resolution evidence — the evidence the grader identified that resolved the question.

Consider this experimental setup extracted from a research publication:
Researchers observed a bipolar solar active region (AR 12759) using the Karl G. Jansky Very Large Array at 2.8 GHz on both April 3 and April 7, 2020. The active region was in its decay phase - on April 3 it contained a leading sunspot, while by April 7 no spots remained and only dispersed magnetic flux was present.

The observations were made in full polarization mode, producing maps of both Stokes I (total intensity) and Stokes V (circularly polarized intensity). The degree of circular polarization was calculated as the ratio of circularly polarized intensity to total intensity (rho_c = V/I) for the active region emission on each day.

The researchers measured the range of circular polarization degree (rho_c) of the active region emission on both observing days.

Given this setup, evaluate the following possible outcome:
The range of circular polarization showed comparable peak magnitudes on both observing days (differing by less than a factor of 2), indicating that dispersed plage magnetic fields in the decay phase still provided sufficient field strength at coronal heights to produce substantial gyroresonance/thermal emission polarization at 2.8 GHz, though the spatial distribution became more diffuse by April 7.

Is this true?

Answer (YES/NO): NO